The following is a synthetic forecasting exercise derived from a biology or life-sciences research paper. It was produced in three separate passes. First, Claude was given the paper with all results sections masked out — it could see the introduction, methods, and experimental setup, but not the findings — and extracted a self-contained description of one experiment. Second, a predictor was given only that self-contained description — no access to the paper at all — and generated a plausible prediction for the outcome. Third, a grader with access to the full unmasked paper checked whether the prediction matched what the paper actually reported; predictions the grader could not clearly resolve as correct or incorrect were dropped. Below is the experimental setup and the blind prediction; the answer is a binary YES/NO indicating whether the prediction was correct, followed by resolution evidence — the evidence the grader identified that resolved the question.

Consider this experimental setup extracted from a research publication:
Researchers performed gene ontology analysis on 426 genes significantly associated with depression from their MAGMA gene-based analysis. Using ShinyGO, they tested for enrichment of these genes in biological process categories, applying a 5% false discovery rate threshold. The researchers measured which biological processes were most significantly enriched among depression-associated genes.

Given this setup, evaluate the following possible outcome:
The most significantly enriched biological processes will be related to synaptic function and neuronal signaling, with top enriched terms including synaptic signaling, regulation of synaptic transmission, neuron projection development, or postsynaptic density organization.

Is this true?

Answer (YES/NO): NO